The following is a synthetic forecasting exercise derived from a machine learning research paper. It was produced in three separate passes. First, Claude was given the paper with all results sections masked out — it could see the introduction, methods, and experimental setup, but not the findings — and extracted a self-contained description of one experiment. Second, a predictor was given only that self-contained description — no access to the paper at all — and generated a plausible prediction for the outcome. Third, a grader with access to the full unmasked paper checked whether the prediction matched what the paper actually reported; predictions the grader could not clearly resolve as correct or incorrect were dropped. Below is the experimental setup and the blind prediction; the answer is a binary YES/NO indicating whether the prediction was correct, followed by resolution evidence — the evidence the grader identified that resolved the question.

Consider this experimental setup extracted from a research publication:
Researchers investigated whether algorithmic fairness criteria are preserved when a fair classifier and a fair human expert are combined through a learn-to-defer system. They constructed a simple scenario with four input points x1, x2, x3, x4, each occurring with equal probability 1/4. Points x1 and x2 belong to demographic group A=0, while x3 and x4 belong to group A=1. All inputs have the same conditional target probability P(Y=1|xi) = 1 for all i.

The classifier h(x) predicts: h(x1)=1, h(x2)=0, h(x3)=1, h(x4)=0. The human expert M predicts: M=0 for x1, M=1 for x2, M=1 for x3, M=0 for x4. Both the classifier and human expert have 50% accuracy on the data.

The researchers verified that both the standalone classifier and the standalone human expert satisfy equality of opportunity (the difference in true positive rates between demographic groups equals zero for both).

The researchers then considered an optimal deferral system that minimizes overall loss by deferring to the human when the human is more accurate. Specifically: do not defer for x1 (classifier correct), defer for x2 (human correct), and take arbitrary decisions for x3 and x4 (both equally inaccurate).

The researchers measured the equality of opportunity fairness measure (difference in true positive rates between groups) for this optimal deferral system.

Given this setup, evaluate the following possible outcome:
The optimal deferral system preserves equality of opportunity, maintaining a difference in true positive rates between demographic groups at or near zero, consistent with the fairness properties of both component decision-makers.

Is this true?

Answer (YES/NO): NO